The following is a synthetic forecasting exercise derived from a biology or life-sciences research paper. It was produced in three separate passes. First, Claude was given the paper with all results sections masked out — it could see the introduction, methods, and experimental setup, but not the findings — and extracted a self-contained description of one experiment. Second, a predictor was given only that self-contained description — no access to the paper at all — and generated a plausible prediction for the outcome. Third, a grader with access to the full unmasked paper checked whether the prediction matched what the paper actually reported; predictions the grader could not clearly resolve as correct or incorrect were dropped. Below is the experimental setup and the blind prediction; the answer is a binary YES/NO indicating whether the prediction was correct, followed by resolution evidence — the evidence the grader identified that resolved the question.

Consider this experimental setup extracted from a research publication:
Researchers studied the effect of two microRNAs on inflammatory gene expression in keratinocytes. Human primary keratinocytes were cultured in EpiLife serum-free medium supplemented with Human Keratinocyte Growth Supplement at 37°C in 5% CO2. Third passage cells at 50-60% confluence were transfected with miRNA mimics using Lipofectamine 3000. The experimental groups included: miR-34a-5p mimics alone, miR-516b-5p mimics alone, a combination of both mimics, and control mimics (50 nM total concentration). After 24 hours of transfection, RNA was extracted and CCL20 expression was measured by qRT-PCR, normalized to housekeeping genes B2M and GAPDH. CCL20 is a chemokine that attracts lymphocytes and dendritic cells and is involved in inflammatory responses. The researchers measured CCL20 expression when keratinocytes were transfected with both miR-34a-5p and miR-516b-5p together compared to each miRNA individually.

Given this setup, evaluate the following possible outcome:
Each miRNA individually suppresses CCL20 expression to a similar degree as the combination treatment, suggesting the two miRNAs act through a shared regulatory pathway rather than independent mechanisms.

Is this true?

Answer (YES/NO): NO